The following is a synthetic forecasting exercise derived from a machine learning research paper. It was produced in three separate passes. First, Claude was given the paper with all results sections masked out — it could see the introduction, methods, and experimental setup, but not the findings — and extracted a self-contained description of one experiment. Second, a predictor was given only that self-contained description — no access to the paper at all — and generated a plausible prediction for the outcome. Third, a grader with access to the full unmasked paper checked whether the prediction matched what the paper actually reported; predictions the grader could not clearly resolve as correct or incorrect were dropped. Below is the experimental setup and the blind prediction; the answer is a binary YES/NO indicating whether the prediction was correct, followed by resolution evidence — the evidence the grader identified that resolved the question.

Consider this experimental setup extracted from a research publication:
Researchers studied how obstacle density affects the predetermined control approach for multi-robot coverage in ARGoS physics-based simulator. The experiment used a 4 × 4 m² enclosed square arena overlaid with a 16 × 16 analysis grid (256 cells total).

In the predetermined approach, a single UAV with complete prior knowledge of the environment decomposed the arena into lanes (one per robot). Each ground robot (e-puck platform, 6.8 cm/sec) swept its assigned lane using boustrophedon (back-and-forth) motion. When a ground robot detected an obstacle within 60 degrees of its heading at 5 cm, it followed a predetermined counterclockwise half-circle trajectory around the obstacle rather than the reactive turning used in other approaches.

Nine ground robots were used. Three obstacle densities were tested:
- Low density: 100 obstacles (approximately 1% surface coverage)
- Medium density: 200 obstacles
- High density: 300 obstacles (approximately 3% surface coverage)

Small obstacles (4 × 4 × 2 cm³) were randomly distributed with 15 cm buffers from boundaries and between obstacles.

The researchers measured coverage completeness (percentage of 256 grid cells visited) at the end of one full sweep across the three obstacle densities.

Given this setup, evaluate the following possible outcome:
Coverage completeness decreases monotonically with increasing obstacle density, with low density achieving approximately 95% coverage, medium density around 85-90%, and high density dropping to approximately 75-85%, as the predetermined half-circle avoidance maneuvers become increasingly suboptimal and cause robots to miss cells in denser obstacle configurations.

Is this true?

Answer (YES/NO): NO